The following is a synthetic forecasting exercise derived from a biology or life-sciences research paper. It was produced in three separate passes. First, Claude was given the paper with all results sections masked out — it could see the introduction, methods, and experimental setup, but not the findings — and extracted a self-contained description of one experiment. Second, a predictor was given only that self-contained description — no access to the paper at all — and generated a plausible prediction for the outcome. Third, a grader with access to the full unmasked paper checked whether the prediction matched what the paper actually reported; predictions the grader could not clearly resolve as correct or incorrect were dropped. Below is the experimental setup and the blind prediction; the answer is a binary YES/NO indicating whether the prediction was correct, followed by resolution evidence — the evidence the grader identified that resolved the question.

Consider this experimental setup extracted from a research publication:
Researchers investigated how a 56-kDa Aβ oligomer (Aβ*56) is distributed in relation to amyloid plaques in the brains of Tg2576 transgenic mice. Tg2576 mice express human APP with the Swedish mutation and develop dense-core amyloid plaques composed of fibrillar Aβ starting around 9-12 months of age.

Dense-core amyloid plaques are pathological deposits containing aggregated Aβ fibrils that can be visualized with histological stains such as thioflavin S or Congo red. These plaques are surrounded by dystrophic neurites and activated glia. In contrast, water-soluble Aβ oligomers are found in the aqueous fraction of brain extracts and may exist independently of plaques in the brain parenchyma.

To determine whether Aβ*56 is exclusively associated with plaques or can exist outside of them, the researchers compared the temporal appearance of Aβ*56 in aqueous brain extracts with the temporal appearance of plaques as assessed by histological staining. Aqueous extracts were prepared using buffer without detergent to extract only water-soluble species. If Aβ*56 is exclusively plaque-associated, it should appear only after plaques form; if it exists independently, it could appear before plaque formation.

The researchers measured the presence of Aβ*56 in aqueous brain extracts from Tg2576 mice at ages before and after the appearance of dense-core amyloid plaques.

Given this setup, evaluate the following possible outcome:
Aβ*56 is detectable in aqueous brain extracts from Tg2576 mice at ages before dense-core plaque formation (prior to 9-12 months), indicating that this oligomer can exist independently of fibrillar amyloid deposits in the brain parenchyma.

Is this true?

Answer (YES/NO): YES